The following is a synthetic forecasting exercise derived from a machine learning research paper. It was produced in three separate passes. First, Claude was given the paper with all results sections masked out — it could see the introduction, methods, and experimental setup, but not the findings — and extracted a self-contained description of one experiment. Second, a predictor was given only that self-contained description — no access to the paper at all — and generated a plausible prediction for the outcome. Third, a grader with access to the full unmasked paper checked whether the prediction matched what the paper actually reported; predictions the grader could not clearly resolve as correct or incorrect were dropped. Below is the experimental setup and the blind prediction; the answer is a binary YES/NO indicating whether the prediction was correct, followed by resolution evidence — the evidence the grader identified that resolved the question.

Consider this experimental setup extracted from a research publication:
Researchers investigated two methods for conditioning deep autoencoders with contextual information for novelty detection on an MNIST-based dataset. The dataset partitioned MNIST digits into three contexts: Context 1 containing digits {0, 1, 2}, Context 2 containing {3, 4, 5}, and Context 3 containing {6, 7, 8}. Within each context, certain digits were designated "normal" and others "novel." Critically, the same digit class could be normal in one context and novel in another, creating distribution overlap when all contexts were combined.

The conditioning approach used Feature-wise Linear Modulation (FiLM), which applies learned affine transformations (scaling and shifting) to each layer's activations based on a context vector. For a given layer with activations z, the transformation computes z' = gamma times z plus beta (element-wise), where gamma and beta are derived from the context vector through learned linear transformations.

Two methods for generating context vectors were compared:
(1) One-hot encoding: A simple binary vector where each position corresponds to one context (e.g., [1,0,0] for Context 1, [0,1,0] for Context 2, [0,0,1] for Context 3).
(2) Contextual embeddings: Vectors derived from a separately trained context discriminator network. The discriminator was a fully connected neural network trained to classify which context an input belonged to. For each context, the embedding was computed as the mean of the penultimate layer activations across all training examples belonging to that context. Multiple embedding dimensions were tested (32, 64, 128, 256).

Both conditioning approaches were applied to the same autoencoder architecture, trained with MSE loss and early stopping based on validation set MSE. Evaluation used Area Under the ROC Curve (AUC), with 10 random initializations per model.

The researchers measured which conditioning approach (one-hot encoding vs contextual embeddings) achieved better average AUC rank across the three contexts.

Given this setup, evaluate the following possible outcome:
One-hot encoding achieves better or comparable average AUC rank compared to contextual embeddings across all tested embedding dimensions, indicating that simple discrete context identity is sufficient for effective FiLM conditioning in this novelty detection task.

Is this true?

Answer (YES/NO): YES